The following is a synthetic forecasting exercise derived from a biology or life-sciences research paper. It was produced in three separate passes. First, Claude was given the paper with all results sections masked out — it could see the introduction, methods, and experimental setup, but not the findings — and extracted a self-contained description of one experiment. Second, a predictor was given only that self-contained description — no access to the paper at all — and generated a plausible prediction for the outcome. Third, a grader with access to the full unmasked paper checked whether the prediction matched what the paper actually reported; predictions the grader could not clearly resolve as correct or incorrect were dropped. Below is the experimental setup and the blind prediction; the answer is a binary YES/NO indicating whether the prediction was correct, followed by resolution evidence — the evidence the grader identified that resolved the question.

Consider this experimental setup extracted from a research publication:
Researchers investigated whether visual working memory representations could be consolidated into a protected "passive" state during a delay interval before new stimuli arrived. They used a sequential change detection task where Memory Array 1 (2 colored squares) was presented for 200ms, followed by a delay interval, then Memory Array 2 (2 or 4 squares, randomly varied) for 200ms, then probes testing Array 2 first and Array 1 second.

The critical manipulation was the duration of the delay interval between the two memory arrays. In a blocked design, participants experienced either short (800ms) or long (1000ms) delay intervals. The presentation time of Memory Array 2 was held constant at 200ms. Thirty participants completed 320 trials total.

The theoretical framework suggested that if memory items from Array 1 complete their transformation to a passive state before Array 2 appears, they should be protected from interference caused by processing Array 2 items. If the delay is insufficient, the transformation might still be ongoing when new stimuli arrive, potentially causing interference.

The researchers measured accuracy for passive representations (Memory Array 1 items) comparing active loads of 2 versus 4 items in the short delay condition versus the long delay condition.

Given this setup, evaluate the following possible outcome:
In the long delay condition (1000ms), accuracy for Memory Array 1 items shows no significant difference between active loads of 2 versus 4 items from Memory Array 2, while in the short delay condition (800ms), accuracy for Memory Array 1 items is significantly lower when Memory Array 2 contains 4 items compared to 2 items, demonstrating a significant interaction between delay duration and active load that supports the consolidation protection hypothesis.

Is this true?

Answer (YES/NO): YES